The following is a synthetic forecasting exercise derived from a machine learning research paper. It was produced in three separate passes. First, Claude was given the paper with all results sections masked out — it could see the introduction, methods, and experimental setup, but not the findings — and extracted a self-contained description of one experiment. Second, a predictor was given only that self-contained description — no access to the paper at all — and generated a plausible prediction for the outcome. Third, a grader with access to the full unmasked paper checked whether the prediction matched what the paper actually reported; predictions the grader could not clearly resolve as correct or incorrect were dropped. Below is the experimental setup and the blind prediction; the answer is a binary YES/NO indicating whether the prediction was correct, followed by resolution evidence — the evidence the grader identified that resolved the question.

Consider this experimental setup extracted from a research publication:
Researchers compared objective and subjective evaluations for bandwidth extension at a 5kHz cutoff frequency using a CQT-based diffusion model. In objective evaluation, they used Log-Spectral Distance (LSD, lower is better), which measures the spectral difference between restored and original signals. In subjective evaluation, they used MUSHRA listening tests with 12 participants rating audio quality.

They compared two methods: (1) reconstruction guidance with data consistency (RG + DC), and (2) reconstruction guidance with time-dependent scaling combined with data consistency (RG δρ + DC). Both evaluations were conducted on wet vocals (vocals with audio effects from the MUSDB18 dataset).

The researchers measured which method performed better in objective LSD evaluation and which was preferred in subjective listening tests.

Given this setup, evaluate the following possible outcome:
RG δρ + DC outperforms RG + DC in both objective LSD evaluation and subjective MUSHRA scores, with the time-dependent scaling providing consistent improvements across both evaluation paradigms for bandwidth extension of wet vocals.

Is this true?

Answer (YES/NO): NO